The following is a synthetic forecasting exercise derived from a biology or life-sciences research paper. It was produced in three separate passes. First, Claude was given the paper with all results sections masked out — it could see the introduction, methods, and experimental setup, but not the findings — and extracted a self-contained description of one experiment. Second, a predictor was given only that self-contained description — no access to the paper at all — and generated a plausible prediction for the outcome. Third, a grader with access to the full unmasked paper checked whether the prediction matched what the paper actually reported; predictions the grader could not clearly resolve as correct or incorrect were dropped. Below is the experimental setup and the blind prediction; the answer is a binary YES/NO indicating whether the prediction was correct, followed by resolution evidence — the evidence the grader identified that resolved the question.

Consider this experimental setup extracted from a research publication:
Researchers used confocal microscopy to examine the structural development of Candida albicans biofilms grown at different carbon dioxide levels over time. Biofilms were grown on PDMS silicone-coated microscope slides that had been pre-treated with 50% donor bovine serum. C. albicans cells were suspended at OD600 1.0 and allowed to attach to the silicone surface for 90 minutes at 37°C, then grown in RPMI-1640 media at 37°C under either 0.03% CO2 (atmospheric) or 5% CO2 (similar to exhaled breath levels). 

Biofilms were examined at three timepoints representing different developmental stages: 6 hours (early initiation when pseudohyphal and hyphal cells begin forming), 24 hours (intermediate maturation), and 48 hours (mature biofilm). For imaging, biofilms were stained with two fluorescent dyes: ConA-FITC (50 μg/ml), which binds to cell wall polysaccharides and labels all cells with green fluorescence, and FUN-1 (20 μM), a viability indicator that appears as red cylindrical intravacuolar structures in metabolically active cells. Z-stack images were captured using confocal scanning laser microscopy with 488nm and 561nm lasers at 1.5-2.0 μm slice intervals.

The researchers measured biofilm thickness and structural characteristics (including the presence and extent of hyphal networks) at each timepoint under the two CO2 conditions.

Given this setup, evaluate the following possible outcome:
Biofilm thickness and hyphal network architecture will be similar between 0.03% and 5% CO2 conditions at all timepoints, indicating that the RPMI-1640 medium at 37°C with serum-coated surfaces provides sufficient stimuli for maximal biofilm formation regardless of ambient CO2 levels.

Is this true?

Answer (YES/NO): NO